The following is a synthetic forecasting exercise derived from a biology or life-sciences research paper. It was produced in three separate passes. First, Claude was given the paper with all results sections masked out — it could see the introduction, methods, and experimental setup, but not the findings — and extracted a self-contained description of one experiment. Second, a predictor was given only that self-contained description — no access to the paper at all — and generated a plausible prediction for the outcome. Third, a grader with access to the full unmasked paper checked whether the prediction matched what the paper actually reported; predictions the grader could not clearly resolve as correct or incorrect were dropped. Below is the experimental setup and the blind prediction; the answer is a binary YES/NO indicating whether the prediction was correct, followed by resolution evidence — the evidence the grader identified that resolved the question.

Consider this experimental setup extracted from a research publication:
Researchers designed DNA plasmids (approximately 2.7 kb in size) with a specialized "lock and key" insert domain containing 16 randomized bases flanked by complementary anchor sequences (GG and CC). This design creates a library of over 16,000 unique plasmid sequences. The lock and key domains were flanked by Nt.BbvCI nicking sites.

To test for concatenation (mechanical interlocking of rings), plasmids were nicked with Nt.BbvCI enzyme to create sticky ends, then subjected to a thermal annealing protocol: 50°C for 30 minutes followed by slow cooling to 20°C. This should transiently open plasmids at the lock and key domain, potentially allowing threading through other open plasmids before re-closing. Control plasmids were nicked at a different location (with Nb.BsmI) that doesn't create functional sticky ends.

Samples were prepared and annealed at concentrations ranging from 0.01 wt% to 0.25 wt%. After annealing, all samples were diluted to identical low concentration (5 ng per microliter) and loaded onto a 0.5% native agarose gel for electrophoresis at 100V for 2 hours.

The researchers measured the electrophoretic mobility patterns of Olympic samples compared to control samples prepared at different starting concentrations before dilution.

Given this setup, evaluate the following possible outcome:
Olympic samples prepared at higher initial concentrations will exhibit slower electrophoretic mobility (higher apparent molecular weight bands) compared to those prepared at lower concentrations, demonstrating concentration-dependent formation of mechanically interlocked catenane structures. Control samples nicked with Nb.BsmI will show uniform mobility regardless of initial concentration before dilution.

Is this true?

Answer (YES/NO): YES